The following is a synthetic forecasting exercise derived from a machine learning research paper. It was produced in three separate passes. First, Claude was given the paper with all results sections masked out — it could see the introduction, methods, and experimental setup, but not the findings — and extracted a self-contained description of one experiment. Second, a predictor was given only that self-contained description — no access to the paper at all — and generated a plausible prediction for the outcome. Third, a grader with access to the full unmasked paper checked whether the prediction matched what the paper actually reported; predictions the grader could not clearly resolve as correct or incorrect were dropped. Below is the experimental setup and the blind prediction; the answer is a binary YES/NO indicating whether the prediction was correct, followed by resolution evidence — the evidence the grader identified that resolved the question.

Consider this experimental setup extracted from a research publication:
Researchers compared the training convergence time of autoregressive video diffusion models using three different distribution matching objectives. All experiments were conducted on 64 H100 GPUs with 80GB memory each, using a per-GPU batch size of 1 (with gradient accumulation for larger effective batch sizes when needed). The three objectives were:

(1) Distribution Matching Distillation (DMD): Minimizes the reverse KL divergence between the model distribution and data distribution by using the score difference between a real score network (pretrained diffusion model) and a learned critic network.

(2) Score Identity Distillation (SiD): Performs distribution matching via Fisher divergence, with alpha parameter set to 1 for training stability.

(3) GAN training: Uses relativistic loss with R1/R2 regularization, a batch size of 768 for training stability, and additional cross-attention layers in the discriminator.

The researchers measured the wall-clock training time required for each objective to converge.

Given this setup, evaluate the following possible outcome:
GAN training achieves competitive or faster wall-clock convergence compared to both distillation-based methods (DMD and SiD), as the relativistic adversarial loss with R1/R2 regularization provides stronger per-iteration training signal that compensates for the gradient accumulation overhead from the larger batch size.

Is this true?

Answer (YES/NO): NO